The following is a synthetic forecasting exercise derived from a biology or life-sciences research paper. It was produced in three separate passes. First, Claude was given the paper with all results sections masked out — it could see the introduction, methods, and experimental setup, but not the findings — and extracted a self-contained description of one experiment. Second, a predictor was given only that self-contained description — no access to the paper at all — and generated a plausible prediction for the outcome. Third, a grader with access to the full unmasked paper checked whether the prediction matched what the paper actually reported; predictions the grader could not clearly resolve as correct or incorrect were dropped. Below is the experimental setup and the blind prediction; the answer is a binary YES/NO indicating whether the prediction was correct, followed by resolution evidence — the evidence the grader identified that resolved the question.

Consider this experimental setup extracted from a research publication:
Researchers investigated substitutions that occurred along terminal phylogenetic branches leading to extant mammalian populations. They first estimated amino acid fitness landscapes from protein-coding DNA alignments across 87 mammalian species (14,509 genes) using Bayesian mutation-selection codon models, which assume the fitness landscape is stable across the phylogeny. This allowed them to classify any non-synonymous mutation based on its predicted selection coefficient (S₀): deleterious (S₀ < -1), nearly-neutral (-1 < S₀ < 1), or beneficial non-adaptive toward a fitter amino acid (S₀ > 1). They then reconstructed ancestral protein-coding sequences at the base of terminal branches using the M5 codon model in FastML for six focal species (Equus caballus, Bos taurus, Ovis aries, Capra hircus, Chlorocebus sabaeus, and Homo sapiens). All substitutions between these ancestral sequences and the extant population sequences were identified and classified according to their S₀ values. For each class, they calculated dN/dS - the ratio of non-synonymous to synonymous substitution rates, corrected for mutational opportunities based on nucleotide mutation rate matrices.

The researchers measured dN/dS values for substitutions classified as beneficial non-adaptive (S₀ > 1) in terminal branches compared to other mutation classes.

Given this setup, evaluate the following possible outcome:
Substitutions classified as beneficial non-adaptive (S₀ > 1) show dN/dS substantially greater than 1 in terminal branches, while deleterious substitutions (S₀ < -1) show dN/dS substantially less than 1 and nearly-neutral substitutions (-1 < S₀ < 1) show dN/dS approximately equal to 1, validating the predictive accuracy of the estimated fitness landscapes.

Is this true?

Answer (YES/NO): NO